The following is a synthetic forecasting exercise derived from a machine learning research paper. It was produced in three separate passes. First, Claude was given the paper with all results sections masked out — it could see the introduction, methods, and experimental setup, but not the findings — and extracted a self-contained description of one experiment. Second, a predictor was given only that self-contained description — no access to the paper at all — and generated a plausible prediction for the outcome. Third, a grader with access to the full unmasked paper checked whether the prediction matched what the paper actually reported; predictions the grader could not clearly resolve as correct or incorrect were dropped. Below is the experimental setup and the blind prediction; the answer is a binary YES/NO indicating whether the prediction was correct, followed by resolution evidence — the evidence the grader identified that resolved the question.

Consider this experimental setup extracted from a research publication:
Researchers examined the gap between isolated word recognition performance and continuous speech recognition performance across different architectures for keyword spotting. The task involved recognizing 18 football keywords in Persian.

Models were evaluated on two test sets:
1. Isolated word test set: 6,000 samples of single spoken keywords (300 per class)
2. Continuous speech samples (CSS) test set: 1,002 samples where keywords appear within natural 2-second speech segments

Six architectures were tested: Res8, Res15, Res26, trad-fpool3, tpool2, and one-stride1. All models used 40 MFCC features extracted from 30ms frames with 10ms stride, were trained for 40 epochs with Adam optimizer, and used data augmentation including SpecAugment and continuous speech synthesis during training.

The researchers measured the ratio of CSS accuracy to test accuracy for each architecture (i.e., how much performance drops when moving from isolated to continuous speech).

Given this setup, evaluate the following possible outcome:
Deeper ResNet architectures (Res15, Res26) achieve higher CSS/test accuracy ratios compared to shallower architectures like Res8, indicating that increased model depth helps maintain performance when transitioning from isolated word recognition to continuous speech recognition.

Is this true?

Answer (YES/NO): NO